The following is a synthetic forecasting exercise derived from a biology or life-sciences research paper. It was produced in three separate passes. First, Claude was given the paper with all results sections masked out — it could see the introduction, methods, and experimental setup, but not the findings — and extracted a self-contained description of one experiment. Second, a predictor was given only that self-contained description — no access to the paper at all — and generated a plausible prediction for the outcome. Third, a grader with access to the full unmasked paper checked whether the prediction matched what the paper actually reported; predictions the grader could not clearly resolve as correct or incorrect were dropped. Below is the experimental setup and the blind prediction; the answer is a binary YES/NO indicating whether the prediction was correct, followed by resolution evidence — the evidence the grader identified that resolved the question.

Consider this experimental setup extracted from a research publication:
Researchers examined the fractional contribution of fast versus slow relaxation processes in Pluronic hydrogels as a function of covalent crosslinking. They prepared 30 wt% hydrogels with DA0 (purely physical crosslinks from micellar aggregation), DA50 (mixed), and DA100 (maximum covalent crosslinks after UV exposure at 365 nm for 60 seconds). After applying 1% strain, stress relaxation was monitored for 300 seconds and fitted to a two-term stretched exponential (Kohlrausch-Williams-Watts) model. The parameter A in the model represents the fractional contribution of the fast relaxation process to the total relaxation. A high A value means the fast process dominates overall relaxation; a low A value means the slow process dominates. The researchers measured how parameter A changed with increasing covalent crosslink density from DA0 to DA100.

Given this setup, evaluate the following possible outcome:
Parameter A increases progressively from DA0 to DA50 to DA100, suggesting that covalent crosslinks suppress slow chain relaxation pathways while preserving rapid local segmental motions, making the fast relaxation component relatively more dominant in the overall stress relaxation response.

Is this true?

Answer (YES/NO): YES